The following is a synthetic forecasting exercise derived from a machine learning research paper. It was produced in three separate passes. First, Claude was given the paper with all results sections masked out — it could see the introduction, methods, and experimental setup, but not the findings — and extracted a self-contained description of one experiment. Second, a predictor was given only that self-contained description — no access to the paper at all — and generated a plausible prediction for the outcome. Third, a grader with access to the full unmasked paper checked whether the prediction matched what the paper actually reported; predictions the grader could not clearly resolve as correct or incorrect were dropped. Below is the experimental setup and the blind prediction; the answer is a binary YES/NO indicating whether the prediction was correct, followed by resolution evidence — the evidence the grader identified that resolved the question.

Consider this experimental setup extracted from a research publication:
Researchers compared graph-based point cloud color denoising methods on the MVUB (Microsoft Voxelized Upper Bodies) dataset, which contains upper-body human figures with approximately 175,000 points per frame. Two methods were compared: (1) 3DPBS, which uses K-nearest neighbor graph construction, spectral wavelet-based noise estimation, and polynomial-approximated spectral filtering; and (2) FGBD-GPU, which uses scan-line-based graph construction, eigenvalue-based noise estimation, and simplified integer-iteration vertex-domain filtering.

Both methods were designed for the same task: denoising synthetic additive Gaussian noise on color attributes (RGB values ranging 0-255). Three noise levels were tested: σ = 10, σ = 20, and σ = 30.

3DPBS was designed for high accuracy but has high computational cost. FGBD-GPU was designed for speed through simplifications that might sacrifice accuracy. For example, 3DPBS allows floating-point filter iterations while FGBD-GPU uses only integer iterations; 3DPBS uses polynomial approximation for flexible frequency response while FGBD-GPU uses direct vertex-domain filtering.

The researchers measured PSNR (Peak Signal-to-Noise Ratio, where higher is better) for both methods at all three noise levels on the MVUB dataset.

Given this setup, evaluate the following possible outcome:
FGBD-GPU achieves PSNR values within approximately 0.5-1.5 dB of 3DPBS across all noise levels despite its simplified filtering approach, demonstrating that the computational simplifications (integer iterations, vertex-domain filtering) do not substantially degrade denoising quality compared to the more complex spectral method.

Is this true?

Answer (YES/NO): NO